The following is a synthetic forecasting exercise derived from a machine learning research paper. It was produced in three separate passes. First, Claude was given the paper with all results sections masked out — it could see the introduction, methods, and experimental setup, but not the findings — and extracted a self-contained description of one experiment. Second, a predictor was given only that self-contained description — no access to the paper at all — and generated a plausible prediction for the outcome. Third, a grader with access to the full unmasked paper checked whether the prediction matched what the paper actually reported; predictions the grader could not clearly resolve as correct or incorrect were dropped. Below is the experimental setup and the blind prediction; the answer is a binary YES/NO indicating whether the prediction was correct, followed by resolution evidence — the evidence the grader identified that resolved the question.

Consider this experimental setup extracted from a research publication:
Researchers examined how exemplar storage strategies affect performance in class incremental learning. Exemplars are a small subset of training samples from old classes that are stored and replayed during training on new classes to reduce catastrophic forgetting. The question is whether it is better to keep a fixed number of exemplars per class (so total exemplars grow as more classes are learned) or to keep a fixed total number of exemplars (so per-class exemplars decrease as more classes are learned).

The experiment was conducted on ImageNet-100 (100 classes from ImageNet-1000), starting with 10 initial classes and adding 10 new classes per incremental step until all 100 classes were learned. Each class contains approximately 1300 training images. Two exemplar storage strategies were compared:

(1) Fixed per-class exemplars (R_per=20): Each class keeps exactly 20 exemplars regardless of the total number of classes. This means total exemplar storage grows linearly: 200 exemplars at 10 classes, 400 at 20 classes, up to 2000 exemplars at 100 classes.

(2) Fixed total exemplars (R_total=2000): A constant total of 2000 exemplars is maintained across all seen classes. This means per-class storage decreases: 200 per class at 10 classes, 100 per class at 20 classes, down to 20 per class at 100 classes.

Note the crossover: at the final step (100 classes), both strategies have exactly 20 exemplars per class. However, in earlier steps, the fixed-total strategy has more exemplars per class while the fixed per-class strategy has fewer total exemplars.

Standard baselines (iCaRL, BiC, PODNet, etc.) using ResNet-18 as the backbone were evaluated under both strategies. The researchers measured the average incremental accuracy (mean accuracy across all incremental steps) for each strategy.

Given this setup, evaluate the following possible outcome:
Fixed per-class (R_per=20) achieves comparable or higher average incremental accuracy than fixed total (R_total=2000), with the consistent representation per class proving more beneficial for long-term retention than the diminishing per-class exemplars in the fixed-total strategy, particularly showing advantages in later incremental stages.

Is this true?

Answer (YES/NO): NO